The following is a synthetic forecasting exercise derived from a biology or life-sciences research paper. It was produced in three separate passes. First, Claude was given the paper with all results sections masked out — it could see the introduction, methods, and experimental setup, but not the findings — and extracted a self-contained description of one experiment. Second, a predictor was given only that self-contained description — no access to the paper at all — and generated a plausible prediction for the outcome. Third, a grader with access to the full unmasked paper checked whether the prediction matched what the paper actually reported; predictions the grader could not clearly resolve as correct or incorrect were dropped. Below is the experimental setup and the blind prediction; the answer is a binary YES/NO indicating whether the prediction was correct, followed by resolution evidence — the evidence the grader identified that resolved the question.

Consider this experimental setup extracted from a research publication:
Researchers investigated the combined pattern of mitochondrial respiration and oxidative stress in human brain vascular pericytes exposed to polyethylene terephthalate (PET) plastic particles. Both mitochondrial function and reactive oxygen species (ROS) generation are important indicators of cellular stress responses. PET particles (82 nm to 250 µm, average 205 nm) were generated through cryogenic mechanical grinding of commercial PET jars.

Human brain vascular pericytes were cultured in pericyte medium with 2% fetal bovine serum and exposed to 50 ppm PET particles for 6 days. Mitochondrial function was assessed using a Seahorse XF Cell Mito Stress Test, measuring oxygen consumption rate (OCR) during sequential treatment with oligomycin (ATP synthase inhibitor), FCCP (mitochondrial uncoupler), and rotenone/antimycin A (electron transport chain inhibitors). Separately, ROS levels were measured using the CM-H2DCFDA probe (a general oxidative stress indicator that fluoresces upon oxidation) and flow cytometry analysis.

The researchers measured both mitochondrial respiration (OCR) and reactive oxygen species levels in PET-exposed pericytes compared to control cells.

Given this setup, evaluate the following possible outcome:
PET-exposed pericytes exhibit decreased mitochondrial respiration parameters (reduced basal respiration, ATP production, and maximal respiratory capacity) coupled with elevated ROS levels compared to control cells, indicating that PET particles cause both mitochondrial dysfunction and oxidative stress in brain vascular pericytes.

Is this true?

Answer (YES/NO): NO